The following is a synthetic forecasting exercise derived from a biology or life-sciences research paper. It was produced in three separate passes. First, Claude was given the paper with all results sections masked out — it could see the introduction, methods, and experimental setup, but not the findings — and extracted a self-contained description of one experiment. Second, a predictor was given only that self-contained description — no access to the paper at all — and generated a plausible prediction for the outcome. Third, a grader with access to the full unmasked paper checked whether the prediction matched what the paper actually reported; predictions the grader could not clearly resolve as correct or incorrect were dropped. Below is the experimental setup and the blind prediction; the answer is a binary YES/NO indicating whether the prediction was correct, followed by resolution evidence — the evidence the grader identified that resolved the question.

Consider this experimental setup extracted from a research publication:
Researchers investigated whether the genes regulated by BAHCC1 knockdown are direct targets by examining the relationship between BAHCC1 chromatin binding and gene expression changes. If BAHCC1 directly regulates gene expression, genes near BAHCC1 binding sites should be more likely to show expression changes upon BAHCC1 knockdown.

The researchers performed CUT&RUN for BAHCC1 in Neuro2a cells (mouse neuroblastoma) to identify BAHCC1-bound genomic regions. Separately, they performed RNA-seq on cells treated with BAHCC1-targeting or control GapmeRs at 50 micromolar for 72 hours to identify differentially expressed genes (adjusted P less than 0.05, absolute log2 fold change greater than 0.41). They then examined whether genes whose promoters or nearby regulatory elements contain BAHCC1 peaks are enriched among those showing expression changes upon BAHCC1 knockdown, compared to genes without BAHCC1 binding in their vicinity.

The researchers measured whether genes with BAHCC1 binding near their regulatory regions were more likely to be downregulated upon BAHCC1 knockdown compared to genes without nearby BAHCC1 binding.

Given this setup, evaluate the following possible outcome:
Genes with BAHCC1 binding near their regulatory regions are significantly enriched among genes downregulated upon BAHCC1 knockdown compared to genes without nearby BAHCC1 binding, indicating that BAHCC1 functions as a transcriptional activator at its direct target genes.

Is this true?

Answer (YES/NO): YES